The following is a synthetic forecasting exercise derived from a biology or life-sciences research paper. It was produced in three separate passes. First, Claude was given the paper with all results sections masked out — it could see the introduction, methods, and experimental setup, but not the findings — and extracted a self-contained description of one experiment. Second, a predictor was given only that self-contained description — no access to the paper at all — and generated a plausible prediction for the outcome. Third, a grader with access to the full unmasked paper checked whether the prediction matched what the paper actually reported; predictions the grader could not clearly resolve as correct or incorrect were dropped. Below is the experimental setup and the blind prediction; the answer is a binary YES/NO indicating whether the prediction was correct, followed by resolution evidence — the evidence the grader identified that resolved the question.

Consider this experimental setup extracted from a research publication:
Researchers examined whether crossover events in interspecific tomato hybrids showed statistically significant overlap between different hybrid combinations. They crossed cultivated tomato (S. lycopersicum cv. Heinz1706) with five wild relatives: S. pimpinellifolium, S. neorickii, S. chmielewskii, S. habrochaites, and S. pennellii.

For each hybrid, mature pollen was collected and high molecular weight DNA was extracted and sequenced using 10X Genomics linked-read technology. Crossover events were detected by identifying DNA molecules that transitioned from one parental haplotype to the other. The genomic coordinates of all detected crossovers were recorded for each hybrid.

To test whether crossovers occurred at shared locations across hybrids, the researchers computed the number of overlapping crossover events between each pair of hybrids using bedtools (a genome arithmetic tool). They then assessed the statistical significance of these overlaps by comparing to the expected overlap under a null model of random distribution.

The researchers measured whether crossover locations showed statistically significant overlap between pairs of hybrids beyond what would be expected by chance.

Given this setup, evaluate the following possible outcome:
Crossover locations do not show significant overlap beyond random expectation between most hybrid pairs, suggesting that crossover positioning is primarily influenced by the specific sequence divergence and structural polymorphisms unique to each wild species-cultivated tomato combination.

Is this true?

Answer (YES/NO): NO